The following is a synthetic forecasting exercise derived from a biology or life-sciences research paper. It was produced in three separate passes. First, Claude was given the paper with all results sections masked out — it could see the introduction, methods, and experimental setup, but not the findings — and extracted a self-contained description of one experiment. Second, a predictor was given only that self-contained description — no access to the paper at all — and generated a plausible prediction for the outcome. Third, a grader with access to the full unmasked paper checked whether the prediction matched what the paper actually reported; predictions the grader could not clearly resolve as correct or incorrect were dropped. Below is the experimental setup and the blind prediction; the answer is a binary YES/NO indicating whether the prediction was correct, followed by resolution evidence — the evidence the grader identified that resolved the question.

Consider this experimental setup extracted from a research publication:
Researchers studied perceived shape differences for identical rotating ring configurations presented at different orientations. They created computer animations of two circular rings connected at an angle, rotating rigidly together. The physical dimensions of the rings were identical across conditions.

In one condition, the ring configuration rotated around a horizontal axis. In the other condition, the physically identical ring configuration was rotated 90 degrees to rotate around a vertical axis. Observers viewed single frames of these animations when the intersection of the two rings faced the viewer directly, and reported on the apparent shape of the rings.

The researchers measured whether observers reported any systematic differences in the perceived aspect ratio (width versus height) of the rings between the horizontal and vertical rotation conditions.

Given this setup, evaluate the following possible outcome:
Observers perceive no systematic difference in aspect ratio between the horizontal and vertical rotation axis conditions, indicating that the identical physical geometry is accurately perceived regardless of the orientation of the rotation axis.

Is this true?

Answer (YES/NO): NO